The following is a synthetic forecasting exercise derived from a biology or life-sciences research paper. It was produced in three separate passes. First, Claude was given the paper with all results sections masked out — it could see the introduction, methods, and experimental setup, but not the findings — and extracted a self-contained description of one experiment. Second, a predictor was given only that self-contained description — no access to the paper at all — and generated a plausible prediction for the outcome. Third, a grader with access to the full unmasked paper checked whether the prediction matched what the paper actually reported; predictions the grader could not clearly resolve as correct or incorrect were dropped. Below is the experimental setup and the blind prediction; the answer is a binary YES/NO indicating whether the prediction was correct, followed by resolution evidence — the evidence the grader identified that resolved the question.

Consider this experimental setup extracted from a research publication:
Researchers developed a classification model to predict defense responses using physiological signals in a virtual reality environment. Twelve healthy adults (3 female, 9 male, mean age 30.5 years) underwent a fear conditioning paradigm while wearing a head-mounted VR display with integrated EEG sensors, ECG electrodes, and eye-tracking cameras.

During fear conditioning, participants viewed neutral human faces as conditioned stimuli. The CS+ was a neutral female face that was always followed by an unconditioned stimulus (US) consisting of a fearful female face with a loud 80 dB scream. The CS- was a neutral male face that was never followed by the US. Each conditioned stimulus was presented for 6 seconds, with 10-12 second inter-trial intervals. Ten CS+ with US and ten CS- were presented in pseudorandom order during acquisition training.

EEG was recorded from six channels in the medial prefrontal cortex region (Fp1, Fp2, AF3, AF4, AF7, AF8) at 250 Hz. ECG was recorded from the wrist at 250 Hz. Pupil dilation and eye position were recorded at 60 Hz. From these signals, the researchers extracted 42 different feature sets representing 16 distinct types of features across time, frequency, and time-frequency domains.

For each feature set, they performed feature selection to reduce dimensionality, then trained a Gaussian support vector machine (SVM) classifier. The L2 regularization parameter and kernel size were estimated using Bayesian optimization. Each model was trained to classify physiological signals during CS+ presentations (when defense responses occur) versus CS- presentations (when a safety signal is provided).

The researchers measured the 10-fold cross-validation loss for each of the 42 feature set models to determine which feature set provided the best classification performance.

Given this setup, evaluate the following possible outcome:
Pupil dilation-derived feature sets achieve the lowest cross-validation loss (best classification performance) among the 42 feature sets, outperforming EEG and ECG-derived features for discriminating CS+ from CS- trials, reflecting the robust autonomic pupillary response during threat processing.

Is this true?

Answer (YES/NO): NO